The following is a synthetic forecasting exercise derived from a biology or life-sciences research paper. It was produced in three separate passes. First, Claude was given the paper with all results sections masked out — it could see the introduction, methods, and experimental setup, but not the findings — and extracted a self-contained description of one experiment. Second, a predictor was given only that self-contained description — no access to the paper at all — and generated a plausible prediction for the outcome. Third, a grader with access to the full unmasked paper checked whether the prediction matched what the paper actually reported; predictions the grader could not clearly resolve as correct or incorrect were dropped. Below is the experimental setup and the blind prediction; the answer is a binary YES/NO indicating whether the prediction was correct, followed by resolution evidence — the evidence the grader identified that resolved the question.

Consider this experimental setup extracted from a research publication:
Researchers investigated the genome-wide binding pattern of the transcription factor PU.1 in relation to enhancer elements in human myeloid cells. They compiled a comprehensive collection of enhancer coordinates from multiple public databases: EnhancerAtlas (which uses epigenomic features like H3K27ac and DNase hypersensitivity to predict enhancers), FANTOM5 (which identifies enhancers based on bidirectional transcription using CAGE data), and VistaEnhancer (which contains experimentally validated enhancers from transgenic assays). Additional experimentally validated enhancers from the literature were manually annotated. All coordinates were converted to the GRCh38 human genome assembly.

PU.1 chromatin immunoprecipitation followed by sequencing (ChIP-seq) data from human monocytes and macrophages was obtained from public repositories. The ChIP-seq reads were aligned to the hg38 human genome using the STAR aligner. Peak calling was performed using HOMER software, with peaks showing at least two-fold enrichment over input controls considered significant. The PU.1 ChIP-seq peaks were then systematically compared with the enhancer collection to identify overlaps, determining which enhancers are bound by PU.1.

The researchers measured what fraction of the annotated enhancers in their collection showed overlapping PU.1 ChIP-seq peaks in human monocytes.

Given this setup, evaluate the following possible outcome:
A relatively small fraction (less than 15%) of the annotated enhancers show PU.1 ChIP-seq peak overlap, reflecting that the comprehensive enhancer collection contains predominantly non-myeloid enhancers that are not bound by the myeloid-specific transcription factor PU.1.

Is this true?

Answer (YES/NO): YES